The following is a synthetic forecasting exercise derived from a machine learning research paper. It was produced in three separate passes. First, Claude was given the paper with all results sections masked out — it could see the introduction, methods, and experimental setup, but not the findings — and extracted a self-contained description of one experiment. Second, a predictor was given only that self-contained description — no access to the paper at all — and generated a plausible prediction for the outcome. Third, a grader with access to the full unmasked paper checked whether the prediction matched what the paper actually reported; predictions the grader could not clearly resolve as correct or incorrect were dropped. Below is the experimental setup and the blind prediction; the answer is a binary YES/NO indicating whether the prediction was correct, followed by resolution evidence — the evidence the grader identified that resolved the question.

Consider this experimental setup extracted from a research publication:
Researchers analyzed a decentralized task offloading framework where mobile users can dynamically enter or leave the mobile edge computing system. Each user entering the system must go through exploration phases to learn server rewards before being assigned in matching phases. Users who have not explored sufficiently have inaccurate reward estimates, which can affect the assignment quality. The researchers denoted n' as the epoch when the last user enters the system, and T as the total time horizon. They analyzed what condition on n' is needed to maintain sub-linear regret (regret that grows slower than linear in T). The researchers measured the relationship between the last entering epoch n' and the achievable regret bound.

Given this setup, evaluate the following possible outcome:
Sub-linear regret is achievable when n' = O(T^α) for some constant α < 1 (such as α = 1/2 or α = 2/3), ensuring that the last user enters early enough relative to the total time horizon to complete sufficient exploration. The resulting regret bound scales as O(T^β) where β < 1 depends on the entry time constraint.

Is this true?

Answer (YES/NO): NO